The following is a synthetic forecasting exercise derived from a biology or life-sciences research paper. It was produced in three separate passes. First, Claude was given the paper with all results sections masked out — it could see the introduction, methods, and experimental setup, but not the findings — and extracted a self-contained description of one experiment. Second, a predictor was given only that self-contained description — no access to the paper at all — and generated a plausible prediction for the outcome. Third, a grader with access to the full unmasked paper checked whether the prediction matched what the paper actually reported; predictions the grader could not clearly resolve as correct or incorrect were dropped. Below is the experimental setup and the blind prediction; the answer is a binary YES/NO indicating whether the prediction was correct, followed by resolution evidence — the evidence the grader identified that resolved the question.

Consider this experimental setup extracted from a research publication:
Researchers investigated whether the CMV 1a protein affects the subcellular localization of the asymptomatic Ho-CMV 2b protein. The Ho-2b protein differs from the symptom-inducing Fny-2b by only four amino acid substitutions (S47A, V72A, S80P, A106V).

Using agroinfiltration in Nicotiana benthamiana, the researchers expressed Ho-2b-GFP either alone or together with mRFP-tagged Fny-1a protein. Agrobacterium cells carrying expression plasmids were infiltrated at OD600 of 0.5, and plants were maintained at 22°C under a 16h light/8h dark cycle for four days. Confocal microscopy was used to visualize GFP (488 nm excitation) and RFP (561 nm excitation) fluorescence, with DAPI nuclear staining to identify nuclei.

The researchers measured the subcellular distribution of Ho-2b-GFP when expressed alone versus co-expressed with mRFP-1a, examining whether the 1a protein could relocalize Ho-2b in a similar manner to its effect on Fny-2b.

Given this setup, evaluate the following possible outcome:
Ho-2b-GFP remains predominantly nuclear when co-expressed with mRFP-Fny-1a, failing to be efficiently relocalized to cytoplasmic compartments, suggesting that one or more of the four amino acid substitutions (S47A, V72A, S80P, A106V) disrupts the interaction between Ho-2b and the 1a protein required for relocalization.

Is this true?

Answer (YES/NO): NO